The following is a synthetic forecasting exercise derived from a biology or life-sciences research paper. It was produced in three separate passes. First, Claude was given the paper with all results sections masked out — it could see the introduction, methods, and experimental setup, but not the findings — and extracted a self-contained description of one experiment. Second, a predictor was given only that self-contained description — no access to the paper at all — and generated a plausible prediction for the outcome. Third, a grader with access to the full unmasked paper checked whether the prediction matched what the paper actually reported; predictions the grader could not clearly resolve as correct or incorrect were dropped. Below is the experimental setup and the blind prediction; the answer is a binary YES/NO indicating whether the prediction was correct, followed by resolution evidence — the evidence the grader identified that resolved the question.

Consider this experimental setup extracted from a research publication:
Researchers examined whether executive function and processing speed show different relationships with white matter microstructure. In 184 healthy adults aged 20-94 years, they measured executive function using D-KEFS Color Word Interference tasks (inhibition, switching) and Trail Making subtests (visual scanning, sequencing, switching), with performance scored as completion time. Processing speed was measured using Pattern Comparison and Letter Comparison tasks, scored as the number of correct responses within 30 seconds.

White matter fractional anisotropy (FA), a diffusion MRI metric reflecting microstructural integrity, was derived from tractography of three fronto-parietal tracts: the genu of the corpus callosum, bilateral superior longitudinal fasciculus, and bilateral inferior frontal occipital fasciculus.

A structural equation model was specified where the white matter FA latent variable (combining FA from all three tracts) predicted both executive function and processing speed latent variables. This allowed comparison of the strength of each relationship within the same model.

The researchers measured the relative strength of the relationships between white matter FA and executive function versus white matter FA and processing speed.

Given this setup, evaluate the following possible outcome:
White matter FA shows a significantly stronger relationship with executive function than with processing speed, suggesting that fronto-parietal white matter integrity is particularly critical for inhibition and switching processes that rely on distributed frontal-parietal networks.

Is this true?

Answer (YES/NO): YES